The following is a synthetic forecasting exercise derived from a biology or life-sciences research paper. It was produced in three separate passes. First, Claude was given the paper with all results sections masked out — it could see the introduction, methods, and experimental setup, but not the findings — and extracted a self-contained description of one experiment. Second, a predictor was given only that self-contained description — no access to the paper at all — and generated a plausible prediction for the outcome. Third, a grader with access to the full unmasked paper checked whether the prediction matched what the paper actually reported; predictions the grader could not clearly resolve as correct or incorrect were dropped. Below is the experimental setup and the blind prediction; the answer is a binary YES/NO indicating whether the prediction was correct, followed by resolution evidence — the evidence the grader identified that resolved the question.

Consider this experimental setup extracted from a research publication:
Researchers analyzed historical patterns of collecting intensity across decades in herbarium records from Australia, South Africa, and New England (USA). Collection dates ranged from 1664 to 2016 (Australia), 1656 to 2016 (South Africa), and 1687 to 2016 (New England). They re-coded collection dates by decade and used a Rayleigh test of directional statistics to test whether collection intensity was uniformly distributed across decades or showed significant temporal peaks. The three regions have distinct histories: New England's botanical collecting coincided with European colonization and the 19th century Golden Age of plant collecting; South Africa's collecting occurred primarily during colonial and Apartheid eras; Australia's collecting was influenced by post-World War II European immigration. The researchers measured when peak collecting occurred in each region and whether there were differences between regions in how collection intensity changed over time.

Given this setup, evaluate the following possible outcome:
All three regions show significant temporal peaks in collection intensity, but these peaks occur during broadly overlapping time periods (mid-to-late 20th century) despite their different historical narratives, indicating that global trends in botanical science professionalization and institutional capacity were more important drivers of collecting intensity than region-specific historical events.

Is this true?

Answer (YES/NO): NO